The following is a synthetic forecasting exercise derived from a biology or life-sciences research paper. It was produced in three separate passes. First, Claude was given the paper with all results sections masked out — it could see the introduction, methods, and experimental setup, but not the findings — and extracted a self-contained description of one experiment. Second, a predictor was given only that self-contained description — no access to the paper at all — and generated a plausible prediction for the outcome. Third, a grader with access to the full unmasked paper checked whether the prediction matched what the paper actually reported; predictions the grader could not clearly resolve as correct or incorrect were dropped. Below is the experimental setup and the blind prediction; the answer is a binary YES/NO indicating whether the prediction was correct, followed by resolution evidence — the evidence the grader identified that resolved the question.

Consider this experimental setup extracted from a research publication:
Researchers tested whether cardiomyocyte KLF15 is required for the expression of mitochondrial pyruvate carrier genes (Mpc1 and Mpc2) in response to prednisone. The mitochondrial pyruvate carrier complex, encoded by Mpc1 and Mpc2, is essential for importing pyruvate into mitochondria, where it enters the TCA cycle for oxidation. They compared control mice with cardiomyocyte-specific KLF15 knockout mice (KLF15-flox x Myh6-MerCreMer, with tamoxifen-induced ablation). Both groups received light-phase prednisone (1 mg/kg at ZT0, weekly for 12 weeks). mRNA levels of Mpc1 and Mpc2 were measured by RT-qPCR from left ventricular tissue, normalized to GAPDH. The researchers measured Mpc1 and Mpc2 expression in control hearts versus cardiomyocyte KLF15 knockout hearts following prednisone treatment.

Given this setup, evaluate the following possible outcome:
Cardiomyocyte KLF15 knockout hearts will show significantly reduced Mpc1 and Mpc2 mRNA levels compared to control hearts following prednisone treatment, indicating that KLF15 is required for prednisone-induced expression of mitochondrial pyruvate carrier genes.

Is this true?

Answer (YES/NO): YES